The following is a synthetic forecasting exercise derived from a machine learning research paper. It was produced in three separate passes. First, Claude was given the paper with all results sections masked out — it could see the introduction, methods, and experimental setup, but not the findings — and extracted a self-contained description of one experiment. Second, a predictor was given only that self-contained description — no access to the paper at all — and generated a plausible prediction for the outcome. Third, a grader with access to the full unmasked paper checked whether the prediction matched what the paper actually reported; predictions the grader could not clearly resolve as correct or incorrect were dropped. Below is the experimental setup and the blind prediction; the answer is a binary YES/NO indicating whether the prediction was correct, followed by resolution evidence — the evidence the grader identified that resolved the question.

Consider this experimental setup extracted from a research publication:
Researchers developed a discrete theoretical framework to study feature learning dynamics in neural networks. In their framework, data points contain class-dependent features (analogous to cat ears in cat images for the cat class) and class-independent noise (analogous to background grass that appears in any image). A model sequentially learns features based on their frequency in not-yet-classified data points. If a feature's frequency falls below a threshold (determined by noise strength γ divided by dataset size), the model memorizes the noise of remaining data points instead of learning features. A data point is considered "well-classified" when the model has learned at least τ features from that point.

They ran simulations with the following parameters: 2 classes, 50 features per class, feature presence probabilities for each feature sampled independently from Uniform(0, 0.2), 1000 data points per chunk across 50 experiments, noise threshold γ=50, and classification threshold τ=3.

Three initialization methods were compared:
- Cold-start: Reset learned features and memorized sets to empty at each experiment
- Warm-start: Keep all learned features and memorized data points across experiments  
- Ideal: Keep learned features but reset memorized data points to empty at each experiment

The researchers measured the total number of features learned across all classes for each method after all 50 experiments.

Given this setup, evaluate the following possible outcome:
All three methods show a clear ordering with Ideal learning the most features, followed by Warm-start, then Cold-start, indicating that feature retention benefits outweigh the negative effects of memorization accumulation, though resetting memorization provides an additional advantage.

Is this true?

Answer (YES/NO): NO